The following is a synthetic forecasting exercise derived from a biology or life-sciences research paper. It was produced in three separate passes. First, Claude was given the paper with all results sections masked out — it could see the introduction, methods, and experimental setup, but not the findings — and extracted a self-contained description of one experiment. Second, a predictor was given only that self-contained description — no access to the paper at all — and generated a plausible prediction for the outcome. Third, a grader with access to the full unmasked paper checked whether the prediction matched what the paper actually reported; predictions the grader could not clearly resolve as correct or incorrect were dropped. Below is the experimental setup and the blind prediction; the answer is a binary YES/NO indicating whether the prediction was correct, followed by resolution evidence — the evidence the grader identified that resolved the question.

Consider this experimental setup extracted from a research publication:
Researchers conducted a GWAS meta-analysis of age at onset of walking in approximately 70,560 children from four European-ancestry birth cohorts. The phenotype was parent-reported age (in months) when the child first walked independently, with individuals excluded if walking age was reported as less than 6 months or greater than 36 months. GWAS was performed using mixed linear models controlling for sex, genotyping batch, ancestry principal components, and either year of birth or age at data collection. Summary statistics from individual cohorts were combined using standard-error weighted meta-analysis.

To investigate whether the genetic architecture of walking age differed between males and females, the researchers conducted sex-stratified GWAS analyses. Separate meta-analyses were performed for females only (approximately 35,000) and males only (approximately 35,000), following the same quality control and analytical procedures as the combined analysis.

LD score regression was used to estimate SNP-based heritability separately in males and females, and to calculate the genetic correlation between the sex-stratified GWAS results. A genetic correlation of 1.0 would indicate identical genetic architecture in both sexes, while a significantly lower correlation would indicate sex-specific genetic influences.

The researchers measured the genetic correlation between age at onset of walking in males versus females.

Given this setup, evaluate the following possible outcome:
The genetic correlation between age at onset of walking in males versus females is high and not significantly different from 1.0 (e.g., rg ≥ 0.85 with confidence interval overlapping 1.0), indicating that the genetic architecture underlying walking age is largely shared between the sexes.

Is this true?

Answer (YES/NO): YES